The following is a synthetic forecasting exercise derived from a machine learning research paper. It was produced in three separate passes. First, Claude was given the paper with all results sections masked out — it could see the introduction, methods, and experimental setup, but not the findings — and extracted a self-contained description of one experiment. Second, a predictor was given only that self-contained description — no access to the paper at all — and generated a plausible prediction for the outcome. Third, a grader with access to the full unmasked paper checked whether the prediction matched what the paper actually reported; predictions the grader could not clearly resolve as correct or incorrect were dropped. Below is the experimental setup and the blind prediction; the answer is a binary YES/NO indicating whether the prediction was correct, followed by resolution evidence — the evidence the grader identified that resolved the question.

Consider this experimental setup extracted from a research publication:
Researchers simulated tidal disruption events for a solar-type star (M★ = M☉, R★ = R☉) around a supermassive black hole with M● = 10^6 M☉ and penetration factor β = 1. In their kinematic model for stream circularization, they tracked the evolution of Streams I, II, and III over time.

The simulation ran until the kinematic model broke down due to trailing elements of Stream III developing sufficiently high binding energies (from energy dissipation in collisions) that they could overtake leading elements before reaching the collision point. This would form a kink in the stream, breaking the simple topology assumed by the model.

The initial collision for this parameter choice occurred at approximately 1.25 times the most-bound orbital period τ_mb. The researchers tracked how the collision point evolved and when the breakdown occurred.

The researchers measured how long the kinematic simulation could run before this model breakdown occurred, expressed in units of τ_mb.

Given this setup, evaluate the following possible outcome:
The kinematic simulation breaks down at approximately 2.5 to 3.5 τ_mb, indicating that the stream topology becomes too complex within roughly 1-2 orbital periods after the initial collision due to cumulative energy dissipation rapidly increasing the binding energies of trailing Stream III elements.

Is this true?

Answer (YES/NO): NO